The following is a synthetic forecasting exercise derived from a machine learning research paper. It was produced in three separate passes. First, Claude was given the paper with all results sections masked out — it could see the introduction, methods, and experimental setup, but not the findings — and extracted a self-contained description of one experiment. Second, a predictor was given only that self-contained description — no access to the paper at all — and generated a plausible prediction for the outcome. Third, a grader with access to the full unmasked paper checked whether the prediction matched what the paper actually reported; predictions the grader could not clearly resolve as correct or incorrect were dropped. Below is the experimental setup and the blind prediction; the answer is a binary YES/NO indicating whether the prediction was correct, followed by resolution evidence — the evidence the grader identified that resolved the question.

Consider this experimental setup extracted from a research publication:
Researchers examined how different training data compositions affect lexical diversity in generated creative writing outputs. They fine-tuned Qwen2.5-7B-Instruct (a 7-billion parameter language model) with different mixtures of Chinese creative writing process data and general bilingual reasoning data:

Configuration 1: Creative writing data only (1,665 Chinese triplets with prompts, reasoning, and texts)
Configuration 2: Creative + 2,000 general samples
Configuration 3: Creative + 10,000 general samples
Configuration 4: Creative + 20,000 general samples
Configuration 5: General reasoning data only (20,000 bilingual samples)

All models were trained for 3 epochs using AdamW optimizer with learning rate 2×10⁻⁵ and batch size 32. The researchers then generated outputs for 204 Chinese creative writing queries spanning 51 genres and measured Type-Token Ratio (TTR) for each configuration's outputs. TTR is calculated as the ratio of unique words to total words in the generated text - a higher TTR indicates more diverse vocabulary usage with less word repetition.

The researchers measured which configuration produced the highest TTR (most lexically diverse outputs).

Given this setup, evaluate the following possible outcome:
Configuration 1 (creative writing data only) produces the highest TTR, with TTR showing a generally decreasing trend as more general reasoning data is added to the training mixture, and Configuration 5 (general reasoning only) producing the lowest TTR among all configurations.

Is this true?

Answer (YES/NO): NO